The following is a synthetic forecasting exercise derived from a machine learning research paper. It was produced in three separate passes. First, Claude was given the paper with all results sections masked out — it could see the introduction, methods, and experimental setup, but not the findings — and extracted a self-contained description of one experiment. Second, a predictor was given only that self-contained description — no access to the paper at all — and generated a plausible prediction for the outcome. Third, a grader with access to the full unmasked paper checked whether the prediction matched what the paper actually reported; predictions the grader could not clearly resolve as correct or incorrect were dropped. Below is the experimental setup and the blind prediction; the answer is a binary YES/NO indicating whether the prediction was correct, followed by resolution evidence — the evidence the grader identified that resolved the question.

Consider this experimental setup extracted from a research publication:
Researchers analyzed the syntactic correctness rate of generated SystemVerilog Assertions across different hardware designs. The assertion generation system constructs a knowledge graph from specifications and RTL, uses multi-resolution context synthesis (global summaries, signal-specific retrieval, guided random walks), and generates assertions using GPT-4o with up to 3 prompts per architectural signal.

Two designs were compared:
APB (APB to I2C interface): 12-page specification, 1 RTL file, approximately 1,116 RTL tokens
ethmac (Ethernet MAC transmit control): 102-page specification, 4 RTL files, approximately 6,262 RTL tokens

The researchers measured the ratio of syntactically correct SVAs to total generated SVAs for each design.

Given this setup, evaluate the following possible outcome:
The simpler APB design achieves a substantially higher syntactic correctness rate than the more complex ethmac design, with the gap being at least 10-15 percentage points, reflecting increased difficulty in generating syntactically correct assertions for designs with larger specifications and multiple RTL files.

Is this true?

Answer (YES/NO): YES